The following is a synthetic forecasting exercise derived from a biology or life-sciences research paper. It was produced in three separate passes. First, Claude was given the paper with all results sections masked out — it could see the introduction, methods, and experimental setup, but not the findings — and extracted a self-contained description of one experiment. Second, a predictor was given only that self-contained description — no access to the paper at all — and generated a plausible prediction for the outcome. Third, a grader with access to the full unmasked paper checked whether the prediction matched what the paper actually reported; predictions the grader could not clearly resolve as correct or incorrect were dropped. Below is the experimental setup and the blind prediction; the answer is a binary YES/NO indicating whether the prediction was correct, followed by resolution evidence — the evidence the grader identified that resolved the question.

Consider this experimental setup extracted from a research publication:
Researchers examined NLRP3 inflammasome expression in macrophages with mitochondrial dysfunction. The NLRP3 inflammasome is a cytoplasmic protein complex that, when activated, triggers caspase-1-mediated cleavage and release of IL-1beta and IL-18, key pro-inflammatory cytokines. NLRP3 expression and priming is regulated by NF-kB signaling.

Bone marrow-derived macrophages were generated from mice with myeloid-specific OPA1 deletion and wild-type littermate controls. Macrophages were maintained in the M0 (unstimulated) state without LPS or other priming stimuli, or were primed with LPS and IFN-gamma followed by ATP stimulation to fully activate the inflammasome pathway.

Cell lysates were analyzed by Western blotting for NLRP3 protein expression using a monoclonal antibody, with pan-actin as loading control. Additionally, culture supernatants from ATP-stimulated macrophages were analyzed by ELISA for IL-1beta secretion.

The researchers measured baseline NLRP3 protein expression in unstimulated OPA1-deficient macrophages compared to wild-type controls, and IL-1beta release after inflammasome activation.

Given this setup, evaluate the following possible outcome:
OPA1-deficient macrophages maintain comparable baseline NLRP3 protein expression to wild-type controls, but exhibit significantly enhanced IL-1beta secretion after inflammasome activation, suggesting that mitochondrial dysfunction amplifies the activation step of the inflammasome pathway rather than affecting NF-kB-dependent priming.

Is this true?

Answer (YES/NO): YES